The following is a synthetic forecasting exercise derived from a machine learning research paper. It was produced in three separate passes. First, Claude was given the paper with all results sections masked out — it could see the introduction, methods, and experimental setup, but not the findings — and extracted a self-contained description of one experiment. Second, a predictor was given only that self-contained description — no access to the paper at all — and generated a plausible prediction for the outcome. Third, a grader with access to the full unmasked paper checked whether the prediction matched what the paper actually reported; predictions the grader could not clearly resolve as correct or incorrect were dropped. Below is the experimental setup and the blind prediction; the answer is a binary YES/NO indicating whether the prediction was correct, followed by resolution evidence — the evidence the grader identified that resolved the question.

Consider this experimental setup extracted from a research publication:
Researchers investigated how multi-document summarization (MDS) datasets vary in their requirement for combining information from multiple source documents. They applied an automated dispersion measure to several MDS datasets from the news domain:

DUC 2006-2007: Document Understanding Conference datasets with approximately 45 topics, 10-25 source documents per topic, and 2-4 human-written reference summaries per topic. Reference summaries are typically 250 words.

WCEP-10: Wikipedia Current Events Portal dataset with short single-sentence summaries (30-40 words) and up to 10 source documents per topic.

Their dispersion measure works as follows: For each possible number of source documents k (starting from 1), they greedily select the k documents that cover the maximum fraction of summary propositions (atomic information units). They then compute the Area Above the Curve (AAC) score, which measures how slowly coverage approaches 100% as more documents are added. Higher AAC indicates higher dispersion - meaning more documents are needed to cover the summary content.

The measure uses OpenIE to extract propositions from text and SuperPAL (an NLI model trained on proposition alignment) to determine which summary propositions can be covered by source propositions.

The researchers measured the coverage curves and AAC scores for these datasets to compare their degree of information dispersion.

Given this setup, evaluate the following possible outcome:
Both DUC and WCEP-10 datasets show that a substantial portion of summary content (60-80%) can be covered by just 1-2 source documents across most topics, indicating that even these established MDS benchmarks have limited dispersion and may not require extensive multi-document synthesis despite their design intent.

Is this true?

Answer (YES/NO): NO